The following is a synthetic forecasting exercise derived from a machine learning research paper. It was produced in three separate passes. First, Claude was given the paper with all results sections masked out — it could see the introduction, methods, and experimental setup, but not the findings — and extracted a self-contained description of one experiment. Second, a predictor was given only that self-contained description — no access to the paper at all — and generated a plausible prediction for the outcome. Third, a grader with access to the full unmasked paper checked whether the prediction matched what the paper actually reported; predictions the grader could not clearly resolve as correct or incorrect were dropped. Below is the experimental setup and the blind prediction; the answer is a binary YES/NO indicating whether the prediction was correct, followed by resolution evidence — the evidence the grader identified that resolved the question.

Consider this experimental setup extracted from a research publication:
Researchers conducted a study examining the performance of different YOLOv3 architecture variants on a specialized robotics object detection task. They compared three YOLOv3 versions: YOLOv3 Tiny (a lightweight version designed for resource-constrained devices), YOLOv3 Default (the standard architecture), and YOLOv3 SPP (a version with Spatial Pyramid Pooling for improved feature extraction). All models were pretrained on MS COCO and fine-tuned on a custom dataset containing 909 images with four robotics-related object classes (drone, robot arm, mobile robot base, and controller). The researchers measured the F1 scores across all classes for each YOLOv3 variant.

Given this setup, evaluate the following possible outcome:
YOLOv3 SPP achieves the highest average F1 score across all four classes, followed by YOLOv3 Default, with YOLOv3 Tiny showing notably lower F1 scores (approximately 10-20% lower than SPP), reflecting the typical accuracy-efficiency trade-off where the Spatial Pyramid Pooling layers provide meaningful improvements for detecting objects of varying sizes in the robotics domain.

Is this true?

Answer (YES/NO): NO